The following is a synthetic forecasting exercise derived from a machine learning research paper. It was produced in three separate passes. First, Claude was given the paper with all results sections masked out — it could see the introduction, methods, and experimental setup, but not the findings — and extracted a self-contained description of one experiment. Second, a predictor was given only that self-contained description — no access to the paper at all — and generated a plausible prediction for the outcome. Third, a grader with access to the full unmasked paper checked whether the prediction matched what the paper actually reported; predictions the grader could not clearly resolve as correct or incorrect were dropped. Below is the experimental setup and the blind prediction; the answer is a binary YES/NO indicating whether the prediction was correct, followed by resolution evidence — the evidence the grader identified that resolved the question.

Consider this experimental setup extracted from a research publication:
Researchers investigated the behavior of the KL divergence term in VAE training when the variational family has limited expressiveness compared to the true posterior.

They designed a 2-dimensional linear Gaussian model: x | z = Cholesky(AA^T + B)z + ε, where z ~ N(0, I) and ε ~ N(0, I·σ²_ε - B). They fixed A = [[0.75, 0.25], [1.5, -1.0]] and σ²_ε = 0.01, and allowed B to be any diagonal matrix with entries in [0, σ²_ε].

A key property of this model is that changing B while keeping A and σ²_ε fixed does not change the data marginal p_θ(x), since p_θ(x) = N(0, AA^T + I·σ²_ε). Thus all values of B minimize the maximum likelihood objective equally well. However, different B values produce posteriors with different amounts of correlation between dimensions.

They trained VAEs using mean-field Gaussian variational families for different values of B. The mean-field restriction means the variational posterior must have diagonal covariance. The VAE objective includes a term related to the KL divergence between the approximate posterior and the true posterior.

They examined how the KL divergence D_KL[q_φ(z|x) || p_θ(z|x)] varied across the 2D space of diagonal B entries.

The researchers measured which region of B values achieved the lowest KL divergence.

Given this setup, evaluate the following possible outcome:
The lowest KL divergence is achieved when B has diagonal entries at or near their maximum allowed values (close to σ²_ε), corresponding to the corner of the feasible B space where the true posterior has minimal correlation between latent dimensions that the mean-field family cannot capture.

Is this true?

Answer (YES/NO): NO